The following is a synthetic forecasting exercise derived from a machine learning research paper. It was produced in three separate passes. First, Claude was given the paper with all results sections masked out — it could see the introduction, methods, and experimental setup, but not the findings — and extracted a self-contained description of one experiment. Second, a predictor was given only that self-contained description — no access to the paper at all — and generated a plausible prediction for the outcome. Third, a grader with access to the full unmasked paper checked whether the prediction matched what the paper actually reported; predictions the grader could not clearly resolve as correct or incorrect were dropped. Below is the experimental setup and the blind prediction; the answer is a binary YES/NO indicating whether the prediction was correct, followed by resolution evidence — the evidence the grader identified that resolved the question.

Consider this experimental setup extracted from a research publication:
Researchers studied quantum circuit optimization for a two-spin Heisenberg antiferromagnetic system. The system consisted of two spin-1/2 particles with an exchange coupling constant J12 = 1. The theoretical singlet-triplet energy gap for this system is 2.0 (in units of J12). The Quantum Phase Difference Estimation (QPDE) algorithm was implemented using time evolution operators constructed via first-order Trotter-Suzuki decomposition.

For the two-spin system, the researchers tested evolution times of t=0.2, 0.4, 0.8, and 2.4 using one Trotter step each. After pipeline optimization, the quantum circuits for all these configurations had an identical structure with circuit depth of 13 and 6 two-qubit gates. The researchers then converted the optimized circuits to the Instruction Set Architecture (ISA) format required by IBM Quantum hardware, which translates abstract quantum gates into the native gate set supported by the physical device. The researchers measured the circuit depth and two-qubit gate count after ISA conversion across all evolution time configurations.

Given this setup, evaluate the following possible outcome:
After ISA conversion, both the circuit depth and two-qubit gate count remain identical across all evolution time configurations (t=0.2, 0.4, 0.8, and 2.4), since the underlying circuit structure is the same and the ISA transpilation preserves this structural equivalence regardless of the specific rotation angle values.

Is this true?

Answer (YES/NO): YES